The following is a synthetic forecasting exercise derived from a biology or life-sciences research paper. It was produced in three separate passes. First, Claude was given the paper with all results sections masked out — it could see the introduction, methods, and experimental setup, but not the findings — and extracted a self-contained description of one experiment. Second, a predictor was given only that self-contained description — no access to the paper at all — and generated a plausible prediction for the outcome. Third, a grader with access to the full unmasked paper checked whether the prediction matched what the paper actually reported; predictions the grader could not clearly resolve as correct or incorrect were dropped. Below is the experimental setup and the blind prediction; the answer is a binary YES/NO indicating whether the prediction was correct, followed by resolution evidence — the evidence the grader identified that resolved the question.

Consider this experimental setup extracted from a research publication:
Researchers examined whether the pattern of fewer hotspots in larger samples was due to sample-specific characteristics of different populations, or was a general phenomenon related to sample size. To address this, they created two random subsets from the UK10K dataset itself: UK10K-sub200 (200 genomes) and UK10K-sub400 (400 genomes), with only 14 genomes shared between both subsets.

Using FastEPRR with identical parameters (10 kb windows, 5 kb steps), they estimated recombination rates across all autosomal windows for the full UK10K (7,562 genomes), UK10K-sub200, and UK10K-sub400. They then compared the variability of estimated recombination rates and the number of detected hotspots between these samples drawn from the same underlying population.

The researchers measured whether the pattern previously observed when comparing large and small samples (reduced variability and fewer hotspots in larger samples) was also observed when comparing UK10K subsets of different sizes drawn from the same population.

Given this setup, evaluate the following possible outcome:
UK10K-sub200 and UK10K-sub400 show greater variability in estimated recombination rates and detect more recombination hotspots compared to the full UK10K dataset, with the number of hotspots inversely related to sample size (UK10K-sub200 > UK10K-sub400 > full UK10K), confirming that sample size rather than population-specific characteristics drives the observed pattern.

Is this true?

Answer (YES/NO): YES